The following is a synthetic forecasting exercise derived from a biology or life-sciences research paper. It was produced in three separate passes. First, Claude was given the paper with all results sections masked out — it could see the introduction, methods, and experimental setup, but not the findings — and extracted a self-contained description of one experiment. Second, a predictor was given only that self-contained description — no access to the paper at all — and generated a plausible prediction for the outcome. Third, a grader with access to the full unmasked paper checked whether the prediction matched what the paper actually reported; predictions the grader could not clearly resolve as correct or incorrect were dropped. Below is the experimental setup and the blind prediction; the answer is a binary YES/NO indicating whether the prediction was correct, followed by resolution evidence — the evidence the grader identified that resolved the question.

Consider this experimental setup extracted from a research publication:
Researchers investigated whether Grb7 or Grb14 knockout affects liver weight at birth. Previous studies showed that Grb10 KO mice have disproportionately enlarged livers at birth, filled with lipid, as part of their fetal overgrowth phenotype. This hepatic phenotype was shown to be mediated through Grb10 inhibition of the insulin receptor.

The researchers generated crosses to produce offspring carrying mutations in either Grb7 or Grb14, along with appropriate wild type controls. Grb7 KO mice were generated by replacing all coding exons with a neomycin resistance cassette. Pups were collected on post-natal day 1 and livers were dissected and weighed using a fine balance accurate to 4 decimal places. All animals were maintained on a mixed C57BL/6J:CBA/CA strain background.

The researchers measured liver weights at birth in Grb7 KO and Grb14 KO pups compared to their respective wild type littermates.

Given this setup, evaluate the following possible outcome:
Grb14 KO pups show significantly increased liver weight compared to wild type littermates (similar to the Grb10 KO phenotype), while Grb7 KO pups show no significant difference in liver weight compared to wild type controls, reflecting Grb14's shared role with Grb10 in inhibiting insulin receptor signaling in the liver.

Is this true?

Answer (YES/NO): NO